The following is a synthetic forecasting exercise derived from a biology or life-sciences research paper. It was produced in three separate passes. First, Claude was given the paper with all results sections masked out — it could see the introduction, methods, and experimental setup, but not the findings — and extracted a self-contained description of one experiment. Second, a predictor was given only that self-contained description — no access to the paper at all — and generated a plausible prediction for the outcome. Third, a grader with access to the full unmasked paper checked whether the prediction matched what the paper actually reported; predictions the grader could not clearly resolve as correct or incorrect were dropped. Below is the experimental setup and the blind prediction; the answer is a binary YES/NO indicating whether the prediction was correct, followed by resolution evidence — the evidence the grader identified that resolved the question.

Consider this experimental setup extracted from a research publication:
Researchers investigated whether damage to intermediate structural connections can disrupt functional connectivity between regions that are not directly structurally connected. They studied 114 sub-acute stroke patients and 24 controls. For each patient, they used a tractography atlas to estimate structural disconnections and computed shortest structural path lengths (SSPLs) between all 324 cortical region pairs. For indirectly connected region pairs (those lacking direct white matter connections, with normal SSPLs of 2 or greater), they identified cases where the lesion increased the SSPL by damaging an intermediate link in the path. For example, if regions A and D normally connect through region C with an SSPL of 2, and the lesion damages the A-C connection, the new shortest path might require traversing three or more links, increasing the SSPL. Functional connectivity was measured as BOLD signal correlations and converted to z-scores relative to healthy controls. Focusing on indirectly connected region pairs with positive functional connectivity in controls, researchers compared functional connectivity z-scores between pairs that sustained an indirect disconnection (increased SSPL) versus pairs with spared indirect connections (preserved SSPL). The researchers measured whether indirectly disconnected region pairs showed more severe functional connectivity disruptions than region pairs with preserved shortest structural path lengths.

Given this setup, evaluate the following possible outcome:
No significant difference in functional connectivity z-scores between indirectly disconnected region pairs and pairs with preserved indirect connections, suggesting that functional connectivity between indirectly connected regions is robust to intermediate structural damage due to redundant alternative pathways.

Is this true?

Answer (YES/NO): NO